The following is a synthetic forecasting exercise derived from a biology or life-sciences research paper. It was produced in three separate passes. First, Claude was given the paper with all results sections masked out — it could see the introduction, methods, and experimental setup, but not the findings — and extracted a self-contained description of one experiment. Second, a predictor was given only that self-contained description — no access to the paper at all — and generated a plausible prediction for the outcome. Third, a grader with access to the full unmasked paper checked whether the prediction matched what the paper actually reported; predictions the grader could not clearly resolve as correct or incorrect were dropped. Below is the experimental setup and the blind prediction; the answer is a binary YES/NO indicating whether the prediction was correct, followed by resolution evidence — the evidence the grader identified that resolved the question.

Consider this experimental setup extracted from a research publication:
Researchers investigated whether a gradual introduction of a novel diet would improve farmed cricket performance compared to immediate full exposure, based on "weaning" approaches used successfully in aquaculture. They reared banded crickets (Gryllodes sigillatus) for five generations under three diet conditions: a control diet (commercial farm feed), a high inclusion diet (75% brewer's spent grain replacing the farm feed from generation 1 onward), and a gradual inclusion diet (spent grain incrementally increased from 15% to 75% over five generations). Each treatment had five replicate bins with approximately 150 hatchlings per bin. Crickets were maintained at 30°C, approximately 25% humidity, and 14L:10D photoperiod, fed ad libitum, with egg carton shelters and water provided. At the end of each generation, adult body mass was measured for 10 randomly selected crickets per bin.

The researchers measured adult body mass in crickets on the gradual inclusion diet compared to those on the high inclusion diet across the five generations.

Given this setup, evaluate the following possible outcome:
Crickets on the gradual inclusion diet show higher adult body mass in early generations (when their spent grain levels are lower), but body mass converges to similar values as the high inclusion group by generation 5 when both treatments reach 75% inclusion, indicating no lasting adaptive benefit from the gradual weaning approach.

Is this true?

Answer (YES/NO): YES